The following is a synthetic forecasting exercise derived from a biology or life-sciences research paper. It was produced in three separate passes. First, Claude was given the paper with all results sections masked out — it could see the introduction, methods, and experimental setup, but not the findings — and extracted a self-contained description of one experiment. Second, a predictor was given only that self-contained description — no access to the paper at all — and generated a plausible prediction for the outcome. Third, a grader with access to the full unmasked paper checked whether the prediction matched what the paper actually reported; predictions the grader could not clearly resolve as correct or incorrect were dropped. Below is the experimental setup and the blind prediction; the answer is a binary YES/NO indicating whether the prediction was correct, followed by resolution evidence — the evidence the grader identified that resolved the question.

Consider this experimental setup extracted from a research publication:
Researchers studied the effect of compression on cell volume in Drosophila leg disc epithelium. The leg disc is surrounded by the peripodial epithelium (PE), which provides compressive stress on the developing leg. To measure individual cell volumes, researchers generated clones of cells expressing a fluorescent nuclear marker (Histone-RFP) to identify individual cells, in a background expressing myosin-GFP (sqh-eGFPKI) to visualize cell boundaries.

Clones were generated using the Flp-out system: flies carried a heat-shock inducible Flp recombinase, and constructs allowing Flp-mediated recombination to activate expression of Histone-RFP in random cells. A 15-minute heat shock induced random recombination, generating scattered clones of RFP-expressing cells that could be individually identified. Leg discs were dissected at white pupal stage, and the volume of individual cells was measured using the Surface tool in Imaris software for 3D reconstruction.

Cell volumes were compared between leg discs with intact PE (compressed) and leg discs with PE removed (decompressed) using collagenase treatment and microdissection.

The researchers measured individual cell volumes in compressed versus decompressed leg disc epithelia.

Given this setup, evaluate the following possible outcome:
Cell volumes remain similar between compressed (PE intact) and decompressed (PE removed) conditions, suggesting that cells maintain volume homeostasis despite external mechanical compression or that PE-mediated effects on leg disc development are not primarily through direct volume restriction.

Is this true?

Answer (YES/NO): NO